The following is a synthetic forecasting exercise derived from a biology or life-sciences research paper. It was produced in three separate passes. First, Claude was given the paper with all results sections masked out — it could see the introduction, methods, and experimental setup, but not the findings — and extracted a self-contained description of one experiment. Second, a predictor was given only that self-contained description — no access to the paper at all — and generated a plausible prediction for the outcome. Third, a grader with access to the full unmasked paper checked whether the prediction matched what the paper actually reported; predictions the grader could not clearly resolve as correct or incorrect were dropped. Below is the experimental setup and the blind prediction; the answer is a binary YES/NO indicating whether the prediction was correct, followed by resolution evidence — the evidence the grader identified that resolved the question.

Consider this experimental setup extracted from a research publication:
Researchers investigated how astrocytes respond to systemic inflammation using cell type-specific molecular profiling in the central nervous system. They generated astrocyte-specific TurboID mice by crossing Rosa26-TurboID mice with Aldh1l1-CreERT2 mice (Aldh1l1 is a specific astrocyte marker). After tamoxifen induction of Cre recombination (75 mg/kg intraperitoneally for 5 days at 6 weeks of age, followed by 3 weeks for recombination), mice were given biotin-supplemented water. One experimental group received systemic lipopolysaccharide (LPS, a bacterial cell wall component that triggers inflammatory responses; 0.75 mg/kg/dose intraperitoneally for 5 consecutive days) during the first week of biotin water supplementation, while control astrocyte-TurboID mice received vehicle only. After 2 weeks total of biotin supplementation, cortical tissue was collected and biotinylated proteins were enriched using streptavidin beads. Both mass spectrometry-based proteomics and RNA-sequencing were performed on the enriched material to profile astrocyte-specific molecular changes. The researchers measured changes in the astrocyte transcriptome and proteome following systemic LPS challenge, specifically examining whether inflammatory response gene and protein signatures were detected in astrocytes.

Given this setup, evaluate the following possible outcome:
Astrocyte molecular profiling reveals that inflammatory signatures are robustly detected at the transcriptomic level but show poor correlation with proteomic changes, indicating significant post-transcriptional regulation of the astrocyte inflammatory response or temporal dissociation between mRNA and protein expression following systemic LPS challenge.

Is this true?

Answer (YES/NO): NO